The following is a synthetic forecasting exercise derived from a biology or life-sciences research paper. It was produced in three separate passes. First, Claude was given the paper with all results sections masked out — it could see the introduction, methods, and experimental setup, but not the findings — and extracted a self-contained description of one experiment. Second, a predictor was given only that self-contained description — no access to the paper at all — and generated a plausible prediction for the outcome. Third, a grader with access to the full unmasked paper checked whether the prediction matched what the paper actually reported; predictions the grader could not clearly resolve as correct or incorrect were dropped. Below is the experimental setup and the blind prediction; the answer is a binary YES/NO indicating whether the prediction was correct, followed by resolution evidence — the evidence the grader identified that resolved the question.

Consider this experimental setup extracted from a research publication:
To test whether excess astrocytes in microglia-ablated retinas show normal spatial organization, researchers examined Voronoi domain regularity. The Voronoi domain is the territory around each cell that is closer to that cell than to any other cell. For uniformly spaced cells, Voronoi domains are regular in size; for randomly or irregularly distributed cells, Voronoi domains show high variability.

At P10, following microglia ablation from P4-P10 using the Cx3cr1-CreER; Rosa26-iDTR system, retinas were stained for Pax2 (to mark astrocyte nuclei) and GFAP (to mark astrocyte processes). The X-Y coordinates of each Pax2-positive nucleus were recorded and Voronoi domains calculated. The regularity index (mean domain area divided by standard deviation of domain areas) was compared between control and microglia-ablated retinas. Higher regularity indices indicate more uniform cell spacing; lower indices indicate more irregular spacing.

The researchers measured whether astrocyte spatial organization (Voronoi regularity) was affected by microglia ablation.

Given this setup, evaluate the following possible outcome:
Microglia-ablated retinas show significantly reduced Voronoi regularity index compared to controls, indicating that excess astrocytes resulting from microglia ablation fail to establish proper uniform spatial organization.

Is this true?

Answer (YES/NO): NO